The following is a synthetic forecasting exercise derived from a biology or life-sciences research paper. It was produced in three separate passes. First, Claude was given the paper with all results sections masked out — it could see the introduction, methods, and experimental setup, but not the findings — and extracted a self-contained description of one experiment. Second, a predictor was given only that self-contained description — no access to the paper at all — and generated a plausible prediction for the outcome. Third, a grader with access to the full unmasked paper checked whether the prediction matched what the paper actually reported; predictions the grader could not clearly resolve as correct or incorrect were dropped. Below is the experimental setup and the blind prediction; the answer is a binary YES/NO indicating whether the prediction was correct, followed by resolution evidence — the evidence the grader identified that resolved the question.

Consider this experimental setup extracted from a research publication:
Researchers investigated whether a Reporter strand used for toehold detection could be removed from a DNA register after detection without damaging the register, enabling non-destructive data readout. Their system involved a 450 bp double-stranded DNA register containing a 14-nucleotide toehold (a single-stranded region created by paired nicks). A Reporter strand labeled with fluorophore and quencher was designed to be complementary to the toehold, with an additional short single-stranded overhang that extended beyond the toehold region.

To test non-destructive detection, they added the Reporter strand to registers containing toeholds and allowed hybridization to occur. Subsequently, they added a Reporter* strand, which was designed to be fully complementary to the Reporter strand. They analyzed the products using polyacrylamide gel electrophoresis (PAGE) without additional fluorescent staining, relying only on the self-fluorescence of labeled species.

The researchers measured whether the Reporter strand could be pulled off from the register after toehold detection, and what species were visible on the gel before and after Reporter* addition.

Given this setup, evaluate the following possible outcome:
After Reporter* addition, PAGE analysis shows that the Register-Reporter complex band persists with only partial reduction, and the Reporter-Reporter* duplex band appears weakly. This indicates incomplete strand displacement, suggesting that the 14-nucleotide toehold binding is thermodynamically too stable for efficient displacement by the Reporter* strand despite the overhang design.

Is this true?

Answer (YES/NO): NO